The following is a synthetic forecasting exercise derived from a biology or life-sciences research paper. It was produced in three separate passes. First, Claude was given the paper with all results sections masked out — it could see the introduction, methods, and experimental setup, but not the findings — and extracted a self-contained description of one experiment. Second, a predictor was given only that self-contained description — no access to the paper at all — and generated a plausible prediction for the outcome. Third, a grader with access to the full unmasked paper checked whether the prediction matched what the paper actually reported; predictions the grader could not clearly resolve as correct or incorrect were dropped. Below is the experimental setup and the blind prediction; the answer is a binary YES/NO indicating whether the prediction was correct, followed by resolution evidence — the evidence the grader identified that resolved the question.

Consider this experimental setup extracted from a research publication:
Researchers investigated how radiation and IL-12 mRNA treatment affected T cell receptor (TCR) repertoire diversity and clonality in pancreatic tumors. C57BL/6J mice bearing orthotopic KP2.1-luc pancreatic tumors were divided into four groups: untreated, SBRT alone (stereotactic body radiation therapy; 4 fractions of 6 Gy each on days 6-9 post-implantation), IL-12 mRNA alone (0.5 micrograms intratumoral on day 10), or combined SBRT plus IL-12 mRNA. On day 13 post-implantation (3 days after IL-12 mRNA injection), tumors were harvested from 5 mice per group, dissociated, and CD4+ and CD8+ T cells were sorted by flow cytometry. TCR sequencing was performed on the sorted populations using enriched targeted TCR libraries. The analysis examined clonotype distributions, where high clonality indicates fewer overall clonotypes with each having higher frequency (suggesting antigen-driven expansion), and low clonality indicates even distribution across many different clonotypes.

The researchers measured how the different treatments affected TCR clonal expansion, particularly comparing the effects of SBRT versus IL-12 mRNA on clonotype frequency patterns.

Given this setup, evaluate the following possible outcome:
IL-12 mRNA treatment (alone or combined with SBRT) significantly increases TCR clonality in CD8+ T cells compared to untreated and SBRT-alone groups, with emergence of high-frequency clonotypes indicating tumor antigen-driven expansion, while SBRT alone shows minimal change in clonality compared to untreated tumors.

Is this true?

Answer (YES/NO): NO